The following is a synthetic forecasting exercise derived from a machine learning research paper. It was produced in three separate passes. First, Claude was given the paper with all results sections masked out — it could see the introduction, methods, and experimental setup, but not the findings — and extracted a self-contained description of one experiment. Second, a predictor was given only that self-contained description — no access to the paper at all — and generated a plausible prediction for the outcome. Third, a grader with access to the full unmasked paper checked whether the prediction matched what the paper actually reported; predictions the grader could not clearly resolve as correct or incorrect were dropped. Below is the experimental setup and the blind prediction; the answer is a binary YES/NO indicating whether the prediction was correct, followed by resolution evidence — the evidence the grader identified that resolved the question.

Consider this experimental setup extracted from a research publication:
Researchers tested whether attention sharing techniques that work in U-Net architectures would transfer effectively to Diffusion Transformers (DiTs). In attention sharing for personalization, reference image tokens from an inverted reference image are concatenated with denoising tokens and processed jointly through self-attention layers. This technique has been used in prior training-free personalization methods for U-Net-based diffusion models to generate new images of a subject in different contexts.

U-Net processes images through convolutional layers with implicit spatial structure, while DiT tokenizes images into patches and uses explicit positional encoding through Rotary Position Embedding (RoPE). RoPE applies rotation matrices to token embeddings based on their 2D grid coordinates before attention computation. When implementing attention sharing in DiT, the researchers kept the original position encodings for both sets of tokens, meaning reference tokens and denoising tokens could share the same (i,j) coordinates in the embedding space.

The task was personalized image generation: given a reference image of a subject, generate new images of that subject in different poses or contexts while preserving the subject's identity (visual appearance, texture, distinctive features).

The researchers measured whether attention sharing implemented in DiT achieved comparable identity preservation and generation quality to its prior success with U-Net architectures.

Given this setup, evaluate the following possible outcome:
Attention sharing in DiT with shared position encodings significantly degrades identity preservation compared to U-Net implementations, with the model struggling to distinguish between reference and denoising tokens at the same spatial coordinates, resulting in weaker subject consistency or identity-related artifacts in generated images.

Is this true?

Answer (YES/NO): YES